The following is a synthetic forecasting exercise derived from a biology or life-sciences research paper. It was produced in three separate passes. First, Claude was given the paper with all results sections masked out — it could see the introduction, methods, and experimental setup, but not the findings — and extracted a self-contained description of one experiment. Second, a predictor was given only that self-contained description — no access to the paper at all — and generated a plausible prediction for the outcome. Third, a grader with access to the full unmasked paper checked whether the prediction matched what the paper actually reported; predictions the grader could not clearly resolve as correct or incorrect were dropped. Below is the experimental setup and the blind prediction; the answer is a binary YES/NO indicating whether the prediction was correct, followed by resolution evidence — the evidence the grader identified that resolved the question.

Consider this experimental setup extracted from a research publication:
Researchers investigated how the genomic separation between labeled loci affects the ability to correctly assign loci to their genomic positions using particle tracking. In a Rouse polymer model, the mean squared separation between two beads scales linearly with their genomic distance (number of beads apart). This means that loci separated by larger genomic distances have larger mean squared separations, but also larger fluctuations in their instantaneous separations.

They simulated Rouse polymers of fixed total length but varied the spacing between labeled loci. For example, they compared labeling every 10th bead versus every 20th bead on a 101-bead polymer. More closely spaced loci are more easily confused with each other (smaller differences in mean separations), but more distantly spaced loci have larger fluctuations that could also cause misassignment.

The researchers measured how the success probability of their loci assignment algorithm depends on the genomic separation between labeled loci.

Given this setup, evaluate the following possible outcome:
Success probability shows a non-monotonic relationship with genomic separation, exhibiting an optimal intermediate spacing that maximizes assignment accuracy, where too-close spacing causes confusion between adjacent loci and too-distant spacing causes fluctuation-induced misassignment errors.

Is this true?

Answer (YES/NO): NO